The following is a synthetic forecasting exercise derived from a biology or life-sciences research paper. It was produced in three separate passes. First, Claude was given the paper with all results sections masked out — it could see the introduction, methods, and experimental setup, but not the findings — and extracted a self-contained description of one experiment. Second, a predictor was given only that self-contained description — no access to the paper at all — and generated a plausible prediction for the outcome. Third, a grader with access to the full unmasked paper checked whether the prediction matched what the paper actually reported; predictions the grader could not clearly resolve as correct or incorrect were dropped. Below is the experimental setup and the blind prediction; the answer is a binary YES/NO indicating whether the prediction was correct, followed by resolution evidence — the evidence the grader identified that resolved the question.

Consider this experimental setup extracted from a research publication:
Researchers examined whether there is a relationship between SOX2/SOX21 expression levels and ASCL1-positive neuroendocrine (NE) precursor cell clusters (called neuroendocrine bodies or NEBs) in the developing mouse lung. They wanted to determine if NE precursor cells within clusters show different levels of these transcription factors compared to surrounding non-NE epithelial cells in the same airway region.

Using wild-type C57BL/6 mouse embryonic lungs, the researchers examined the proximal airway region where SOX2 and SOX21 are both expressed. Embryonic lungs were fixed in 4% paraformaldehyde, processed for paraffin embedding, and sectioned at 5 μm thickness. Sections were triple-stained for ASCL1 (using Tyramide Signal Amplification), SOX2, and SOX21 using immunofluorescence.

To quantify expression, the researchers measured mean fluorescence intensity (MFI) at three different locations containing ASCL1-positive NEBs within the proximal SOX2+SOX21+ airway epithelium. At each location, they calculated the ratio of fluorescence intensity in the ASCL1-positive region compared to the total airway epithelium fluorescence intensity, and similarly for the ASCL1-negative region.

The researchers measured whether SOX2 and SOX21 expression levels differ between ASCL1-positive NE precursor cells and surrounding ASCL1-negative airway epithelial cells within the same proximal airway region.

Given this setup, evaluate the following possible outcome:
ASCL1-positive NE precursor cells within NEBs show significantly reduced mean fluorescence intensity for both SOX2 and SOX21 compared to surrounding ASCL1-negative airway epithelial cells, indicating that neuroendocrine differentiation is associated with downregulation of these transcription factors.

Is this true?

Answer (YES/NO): NO